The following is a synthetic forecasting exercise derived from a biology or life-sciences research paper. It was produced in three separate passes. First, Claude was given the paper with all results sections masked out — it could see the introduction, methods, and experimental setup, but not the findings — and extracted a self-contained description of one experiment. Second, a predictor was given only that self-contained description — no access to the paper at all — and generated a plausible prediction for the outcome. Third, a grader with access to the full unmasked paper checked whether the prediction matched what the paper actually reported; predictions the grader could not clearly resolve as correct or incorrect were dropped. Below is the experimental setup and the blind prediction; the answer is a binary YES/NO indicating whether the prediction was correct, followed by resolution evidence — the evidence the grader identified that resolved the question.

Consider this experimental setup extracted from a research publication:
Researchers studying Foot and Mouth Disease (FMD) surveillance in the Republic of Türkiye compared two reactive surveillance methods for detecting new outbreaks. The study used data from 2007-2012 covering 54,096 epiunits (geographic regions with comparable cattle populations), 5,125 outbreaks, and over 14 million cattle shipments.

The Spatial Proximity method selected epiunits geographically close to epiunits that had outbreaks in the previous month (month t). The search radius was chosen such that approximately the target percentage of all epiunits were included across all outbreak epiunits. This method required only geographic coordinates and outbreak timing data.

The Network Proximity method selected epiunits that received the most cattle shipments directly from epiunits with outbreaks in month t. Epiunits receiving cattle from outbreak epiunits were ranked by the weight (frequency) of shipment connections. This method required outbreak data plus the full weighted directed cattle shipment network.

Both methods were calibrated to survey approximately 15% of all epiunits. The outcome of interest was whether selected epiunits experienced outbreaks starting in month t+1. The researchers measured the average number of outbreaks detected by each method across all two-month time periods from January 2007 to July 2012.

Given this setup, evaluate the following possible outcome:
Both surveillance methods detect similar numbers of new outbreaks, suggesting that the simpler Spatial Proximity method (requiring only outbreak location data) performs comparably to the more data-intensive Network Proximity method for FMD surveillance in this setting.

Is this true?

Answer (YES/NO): YES